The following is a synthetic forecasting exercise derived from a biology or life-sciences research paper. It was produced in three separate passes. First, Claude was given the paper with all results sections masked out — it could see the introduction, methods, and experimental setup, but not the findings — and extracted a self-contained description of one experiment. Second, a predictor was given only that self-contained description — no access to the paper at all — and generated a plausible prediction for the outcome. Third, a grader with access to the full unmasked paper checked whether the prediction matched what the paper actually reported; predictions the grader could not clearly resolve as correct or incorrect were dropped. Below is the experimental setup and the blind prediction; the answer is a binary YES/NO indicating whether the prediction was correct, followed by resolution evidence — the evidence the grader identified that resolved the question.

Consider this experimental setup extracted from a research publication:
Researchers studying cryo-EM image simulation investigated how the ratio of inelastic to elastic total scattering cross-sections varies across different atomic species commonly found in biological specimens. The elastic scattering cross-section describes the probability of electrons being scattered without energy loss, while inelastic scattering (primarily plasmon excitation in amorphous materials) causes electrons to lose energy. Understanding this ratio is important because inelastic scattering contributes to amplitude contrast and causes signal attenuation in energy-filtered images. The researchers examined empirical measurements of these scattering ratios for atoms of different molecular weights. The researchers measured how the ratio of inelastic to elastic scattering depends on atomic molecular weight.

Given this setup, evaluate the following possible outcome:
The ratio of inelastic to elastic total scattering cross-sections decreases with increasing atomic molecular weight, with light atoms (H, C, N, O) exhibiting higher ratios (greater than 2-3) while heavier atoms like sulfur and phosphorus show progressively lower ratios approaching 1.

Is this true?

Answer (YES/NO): NO